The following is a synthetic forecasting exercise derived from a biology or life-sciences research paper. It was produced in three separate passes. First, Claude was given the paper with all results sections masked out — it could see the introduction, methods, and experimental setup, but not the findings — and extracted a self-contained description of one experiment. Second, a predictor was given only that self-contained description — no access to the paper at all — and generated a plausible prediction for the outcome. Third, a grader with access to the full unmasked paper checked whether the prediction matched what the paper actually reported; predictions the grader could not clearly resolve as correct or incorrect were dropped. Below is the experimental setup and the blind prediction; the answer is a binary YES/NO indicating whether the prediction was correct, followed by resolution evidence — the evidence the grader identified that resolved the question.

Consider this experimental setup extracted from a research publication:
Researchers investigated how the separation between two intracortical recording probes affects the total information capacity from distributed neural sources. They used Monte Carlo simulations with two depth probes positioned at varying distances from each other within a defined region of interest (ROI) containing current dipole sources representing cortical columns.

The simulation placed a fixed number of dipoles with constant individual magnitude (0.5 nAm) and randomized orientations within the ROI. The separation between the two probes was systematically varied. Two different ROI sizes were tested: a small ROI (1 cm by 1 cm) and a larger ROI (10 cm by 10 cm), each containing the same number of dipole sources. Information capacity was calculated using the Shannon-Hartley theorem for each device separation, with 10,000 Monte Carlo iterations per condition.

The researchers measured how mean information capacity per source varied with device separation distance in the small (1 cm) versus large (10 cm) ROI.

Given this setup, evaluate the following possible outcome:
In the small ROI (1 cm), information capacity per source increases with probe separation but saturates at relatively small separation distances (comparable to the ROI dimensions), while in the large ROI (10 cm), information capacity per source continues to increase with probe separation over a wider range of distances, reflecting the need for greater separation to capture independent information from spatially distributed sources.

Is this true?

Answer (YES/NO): NO